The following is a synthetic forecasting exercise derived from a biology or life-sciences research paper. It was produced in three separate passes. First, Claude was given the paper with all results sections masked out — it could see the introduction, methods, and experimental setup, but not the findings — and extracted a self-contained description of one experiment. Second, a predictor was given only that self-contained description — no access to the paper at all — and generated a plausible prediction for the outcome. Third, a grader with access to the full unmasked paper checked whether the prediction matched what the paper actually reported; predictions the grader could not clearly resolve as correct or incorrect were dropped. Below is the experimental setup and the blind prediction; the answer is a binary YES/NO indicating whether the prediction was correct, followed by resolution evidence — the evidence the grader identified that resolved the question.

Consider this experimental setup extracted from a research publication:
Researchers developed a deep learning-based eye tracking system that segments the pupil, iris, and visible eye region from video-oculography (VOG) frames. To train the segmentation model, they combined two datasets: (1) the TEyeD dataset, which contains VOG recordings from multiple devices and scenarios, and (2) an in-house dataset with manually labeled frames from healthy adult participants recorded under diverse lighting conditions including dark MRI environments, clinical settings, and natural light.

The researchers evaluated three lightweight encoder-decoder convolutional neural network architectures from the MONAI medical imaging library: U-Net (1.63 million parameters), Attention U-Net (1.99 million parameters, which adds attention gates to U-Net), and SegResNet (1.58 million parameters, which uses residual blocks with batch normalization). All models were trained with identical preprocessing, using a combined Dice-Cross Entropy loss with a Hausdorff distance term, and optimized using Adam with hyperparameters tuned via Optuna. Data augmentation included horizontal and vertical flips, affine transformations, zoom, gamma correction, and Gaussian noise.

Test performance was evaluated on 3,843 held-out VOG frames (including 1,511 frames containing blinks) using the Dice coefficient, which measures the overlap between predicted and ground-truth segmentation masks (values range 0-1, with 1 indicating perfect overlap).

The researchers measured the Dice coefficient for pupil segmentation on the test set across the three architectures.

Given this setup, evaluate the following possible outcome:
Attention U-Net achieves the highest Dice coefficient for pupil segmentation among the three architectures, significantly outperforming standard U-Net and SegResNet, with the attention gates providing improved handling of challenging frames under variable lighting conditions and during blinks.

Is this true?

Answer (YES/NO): NO